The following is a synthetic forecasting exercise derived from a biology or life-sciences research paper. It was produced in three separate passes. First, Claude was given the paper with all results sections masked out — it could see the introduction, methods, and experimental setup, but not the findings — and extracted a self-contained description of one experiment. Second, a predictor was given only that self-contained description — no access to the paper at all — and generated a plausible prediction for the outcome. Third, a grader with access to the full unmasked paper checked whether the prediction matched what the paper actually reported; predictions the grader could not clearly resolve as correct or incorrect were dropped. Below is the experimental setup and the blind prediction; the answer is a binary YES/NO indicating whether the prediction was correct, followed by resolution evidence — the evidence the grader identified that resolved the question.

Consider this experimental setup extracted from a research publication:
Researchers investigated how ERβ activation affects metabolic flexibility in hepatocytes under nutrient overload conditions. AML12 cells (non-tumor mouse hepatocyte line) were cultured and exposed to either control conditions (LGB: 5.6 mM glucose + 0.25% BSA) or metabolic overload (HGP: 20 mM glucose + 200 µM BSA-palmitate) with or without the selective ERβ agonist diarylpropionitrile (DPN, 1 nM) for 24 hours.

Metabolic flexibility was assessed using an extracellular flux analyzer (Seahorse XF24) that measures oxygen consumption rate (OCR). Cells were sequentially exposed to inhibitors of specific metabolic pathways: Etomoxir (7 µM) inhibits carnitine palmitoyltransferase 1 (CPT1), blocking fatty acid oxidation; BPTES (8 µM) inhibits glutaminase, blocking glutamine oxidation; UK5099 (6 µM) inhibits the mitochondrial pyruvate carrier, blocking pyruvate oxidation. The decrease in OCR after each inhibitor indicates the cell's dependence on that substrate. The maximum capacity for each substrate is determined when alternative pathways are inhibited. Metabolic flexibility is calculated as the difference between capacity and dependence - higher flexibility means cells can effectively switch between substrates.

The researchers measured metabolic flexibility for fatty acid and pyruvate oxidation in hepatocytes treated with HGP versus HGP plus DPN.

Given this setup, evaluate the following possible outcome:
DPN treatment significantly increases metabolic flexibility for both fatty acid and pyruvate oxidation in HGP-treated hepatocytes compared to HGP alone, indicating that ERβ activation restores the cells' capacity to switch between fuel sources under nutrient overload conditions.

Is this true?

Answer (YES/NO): NO